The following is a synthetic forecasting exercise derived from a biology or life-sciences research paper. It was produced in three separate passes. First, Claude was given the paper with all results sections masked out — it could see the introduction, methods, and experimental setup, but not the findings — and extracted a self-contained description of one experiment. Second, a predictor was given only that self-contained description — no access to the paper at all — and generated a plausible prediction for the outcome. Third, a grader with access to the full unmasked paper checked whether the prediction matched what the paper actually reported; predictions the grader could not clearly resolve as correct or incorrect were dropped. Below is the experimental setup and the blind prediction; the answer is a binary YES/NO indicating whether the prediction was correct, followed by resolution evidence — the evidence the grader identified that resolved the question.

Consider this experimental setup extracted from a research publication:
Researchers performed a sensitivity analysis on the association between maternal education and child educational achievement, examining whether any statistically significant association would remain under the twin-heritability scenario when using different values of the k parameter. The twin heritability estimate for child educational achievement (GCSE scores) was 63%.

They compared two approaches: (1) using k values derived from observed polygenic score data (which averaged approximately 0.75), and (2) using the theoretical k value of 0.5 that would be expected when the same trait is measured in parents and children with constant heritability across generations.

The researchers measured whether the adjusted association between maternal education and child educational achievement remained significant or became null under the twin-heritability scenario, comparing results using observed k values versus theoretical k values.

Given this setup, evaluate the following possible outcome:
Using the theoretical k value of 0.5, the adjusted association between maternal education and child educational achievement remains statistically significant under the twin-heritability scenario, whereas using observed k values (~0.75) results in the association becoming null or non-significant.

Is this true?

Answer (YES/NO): YES